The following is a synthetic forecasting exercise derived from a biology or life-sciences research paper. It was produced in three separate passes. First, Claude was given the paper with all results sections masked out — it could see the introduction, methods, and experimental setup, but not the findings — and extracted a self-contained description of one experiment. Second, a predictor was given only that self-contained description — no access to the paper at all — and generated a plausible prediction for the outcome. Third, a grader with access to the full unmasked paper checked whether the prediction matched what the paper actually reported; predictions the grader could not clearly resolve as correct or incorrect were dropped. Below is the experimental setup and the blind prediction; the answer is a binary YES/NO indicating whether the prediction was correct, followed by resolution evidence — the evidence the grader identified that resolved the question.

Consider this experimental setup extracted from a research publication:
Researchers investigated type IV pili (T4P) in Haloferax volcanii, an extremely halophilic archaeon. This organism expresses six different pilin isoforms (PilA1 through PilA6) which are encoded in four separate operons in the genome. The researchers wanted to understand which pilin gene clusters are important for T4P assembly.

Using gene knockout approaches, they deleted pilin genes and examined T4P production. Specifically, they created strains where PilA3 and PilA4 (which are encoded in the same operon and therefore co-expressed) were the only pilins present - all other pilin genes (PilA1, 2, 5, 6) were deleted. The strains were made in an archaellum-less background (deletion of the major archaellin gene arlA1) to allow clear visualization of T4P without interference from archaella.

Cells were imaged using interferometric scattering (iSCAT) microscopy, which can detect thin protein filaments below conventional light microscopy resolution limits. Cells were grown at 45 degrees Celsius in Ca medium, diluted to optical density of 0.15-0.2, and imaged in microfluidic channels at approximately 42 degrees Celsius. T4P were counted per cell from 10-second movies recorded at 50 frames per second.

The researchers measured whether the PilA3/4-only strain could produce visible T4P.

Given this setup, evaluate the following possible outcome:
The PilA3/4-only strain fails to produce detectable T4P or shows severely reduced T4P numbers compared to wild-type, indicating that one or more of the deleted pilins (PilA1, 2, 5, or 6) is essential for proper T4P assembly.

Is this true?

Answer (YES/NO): YES